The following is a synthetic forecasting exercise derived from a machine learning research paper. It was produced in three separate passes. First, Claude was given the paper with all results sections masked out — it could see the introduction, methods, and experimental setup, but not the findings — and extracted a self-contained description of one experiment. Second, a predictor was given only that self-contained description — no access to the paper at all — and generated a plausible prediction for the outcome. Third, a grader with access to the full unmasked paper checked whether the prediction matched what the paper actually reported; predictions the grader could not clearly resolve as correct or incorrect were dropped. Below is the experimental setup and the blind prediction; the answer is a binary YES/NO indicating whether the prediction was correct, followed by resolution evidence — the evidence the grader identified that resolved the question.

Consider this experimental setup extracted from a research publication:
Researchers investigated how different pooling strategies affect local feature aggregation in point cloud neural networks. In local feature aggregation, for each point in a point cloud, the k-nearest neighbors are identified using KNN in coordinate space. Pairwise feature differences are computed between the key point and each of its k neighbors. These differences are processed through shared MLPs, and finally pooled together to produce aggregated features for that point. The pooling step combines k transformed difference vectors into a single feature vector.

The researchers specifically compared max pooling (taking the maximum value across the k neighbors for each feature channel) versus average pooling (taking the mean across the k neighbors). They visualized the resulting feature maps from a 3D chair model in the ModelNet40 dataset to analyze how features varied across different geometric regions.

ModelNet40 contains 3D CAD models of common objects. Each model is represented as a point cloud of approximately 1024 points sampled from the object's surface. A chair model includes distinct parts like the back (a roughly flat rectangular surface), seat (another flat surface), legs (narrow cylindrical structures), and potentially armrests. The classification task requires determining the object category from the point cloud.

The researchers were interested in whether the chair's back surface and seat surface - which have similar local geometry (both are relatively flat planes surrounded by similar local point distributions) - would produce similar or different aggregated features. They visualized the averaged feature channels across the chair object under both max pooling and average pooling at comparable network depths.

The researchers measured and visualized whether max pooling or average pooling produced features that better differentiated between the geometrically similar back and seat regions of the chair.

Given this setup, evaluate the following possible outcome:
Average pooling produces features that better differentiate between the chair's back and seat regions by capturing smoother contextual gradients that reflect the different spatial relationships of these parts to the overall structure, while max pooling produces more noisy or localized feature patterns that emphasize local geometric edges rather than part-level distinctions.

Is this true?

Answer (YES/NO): NO